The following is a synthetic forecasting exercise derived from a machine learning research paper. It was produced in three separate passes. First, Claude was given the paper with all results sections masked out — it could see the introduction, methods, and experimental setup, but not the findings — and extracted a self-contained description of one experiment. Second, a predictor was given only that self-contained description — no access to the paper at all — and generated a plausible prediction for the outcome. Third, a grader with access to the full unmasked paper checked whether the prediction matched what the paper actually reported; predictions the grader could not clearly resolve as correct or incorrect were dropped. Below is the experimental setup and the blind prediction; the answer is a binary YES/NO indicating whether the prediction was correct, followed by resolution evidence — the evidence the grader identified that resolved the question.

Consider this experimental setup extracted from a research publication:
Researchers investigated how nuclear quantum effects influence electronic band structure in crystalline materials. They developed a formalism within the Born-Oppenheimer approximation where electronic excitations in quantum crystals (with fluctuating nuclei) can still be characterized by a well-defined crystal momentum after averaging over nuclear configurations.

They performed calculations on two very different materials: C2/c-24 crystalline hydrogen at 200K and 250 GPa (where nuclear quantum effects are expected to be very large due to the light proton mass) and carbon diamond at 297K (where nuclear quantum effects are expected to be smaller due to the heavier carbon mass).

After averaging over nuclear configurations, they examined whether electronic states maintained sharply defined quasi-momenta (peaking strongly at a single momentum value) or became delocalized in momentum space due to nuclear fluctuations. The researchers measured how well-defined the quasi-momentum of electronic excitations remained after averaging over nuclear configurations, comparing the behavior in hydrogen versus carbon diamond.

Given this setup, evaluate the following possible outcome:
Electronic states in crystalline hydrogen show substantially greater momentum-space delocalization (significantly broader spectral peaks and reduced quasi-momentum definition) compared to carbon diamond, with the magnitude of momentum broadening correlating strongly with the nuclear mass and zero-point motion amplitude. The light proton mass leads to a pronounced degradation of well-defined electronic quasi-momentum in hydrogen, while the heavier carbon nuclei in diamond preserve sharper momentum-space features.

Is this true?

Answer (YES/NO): NO